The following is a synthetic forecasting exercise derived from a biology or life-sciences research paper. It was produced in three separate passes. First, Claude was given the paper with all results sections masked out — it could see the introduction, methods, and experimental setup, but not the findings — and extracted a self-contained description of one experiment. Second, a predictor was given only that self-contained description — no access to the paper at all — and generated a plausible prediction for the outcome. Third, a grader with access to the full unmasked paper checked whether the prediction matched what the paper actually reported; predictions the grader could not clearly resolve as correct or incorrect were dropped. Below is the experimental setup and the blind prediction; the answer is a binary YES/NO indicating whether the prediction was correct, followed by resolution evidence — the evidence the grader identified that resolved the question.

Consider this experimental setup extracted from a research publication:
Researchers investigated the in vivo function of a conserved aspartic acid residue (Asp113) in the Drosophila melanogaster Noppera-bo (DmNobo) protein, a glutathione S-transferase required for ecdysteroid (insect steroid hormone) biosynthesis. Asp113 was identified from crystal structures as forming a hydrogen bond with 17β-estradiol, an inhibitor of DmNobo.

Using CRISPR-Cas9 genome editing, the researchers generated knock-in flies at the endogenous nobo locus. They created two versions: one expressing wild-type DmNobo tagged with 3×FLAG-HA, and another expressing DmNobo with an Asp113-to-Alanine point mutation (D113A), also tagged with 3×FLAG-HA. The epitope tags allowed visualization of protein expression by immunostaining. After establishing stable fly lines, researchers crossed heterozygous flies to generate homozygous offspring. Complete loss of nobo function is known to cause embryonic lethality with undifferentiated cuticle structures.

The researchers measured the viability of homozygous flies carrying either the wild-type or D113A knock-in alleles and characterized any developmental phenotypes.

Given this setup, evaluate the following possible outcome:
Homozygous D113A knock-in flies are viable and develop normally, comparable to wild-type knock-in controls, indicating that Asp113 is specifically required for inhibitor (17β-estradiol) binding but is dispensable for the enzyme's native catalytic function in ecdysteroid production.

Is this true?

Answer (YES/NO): NO